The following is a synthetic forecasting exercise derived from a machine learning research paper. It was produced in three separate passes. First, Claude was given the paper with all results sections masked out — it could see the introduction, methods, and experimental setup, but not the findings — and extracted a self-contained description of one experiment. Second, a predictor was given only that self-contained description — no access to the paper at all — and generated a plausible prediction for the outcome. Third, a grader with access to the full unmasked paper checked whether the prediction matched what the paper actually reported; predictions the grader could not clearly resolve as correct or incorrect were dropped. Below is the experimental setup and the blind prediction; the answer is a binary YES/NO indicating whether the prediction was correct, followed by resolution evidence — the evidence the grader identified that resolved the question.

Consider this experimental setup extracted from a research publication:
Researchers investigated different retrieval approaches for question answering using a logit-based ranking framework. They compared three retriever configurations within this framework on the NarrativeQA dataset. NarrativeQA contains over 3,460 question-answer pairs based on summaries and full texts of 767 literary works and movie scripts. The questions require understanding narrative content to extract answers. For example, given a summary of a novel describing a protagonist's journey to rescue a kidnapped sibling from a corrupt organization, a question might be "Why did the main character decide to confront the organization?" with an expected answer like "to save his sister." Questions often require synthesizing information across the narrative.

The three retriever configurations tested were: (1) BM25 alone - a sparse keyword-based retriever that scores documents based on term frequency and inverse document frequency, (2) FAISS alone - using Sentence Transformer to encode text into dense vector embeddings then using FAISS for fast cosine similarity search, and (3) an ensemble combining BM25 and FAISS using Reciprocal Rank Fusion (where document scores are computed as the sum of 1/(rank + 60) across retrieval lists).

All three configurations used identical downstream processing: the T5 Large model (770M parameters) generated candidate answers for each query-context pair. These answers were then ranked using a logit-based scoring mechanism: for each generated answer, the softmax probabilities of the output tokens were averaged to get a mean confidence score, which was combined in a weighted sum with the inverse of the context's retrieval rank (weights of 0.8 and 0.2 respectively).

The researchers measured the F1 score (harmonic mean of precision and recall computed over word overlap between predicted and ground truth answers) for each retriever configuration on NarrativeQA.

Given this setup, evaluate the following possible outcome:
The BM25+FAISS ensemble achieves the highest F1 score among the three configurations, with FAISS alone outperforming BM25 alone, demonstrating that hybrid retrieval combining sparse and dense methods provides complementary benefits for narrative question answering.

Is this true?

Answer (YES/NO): NO